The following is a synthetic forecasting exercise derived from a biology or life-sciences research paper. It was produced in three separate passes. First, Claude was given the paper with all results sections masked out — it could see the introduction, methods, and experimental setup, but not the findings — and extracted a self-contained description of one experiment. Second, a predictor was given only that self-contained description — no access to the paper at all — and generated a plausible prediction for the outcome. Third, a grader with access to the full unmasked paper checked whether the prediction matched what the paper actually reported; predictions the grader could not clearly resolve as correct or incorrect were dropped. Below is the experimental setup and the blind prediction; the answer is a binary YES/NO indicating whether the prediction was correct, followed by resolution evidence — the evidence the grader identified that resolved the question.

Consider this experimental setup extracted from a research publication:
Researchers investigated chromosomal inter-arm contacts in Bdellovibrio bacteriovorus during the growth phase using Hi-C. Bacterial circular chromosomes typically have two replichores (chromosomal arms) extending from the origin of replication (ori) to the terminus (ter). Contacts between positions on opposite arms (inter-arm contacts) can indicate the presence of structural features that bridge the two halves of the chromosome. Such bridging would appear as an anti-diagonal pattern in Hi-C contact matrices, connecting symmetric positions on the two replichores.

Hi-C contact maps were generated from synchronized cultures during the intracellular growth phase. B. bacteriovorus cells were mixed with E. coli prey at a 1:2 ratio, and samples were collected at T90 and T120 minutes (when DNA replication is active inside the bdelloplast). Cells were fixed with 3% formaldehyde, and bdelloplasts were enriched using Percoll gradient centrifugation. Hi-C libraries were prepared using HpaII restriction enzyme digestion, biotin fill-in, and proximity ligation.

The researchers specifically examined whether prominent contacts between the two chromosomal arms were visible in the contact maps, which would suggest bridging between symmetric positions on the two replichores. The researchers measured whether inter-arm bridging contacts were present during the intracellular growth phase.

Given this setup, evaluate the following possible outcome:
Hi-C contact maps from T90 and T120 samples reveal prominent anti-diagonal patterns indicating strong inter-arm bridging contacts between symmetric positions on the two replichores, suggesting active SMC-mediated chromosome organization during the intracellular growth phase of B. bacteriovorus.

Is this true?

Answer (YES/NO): YES